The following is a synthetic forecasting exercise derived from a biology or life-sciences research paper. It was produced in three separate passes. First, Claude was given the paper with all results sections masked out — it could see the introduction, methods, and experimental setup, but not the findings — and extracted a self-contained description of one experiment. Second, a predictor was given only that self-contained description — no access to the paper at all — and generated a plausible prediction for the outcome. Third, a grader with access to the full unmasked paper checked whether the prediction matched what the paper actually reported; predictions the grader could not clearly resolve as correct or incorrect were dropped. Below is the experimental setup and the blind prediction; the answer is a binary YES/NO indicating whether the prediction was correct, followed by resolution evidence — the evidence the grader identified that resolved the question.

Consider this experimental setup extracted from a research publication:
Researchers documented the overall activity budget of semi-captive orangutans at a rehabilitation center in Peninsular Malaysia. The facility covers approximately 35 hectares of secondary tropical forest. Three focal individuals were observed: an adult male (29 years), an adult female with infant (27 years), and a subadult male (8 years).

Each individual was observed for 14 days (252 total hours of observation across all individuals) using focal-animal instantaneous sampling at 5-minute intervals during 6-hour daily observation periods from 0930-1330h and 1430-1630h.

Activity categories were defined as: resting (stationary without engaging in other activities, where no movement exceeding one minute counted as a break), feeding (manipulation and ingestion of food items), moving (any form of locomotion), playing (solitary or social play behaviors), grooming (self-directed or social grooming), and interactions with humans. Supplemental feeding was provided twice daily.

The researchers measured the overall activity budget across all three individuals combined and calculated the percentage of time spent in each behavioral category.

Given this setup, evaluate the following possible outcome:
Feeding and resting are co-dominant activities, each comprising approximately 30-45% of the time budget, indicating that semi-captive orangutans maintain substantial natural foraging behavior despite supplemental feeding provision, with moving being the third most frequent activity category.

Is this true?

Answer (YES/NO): NO